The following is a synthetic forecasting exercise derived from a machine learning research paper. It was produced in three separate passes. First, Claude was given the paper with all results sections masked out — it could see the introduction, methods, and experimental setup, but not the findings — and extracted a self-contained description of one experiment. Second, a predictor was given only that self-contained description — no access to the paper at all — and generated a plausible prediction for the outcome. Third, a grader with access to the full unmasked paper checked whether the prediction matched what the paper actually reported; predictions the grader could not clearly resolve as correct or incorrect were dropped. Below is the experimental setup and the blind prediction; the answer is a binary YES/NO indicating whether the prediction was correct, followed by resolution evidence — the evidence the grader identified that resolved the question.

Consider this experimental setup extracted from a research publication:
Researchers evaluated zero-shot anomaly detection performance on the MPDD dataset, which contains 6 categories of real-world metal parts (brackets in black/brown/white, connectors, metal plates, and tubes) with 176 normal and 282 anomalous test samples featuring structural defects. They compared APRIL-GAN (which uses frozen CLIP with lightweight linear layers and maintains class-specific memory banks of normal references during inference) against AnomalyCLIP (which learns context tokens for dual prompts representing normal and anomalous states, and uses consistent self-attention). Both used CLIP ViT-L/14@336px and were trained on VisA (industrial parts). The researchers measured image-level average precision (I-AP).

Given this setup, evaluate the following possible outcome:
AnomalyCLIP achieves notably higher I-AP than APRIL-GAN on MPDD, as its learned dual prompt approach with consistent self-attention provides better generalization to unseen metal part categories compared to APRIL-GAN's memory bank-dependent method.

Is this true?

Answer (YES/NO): NO